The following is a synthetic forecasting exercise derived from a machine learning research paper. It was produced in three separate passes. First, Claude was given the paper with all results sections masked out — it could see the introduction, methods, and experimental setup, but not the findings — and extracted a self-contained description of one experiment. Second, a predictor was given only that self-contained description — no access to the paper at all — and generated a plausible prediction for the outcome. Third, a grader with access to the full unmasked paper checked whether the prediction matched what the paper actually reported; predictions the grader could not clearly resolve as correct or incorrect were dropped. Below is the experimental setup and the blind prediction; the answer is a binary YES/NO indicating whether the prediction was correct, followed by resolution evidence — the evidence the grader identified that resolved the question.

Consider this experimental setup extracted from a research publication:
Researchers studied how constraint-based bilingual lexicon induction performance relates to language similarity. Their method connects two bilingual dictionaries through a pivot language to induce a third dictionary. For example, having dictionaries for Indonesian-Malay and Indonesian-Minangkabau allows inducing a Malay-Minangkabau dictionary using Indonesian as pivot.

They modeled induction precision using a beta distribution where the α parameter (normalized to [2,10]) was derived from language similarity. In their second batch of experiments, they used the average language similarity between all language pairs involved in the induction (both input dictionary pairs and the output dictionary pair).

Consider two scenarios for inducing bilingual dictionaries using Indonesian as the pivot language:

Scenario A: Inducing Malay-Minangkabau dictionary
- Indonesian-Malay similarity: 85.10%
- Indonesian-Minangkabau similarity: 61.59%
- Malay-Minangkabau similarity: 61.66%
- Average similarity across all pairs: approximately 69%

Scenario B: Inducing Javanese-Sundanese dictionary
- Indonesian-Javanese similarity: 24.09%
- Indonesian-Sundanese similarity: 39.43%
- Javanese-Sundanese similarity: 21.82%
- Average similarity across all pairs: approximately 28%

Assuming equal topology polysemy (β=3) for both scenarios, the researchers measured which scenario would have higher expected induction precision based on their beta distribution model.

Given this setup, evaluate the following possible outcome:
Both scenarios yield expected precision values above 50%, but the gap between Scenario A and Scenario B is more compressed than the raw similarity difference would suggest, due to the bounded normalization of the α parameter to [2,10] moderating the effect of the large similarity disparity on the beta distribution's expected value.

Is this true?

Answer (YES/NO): YES